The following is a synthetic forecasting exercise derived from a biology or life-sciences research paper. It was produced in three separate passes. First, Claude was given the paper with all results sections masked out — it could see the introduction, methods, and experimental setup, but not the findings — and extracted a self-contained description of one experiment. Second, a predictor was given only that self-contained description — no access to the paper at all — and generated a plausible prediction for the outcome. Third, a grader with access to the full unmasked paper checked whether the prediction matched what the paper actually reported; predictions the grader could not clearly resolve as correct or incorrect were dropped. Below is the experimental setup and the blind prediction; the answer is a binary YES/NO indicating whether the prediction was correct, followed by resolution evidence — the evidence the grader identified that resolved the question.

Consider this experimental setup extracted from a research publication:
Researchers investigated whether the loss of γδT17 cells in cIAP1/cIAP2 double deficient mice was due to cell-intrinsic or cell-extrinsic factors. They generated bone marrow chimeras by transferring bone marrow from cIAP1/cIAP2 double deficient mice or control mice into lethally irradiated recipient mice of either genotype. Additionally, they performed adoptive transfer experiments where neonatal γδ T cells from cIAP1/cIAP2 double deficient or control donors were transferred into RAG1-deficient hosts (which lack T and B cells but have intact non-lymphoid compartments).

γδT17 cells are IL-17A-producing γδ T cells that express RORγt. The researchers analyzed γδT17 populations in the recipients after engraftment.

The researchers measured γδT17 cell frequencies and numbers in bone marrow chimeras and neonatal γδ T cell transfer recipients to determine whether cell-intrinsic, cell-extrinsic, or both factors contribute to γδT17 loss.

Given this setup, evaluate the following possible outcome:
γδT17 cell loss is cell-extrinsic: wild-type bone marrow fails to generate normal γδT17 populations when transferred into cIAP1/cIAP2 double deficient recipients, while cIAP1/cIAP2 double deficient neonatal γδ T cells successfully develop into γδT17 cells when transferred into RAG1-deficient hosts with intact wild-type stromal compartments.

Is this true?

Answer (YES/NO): NO